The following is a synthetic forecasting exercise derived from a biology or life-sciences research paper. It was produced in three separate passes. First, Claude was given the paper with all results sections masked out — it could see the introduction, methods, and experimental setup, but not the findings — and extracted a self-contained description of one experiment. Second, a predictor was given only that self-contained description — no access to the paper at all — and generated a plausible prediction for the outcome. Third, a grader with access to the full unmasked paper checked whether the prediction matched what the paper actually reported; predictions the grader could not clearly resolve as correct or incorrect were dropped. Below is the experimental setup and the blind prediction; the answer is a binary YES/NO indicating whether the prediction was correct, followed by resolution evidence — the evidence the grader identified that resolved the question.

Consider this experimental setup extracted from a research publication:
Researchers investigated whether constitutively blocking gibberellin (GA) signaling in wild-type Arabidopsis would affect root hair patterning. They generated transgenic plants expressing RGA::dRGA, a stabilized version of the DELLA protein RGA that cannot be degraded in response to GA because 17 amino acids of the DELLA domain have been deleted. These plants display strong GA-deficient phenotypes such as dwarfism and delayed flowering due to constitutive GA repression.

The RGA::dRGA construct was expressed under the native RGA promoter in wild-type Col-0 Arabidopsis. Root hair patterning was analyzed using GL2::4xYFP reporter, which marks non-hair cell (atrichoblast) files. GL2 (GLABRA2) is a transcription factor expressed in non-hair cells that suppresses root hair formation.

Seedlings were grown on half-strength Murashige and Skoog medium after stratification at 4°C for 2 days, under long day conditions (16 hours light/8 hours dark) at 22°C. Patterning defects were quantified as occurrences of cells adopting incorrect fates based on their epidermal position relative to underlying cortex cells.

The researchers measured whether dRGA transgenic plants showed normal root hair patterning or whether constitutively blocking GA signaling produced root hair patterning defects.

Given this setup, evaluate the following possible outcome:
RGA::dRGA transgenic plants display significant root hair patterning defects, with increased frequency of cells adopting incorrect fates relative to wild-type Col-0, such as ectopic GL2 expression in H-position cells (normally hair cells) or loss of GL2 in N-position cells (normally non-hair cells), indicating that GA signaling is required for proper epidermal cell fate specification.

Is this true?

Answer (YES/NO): NO